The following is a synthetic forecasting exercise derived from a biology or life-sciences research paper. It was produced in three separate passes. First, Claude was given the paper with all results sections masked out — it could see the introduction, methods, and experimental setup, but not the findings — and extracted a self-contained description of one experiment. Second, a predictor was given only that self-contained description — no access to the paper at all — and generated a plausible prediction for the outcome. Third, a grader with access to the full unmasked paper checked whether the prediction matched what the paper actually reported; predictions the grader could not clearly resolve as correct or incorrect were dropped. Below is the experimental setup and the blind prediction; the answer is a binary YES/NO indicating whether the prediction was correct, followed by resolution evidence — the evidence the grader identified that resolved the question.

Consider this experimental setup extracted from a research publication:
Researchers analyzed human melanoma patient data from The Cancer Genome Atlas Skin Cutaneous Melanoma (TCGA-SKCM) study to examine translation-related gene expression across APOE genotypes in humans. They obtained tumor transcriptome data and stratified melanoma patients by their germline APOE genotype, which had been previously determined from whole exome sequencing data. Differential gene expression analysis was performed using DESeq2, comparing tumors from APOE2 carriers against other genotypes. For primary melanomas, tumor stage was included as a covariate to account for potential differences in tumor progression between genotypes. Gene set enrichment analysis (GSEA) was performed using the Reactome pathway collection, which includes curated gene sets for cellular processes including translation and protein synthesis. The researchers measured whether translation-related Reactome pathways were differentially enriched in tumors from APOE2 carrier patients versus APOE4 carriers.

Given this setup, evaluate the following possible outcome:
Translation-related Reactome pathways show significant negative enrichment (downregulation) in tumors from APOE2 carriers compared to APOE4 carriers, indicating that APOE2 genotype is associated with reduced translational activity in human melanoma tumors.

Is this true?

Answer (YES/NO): NO